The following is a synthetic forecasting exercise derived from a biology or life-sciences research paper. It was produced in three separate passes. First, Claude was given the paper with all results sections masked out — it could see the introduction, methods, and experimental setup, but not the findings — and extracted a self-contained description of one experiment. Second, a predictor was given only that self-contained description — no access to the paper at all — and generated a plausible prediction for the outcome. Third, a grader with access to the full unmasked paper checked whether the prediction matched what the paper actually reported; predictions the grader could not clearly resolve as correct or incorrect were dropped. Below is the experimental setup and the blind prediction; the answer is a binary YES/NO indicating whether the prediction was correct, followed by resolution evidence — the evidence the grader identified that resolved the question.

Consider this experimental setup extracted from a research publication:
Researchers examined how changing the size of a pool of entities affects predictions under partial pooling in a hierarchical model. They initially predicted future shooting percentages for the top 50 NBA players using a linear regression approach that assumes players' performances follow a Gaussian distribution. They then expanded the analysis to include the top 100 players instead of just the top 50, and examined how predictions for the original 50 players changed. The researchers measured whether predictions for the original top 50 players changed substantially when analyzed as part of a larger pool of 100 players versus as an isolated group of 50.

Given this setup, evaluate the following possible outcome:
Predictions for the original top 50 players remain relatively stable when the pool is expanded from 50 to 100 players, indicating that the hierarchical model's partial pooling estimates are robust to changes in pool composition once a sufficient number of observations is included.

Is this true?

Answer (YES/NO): YES